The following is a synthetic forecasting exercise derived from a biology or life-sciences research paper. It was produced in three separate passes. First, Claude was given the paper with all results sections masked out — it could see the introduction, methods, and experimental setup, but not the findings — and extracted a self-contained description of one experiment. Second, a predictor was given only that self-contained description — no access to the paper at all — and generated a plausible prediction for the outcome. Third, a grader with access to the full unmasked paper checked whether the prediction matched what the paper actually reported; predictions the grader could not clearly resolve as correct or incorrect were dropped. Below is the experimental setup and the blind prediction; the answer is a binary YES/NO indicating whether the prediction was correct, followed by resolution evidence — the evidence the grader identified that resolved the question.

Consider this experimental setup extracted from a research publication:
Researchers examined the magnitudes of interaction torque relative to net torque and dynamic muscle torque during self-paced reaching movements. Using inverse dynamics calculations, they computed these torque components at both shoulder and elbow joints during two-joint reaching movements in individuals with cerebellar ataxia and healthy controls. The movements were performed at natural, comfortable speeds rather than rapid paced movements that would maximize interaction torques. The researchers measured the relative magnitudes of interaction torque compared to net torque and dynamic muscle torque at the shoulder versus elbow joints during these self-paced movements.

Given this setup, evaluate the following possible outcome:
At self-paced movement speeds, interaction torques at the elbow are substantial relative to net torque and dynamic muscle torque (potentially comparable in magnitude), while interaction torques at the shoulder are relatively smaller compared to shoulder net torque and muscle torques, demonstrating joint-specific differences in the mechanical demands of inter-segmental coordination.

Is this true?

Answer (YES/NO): YES